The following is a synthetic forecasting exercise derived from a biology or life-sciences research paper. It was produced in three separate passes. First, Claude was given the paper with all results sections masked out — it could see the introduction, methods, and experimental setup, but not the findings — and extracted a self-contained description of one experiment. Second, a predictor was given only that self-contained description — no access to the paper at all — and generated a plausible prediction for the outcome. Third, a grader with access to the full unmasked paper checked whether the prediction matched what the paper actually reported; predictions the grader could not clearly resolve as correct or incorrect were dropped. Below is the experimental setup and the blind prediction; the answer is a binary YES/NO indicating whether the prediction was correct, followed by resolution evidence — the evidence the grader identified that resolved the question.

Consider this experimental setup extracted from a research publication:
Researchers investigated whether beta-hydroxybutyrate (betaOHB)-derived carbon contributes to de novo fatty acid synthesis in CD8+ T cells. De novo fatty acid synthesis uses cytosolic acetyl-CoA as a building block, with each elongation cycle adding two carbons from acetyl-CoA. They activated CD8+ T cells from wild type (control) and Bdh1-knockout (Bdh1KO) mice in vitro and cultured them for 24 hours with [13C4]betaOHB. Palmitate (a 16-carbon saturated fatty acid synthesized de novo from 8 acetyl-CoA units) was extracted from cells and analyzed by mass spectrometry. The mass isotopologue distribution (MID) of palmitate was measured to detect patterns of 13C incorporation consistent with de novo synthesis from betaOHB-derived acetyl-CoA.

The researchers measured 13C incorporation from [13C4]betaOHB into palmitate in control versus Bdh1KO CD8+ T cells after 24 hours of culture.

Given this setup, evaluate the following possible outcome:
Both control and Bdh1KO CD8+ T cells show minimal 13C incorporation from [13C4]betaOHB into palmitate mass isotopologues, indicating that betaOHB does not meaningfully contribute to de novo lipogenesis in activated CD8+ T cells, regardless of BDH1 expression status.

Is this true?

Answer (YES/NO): NO